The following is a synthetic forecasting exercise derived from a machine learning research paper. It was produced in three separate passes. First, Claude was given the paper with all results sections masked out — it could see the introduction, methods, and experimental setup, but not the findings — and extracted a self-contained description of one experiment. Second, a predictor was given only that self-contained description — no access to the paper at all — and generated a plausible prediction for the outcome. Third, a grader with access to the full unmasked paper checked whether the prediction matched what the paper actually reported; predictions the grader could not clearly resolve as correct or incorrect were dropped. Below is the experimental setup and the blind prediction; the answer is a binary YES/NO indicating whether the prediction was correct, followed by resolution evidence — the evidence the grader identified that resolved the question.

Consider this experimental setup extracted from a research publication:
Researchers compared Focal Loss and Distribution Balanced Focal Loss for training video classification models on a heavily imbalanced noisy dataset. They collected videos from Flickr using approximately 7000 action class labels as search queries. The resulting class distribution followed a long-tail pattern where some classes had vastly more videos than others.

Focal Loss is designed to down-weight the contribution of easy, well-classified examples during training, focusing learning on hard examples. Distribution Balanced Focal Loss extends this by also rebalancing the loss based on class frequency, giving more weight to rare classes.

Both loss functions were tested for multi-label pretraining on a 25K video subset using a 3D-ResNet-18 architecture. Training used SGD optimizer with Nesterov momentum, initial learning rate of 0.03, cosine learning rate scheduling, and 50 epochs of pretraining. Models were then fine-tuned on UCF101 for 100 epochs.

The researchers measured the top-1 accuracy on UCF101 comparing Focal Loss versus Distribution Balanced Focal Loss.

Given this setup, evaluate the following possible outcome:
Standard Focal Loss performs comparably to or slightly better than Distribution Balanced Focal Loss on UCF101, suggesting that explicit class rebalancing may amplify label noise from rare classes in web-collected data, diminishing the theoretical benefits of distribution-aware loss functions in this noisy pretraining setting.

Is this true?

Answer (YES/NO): NO